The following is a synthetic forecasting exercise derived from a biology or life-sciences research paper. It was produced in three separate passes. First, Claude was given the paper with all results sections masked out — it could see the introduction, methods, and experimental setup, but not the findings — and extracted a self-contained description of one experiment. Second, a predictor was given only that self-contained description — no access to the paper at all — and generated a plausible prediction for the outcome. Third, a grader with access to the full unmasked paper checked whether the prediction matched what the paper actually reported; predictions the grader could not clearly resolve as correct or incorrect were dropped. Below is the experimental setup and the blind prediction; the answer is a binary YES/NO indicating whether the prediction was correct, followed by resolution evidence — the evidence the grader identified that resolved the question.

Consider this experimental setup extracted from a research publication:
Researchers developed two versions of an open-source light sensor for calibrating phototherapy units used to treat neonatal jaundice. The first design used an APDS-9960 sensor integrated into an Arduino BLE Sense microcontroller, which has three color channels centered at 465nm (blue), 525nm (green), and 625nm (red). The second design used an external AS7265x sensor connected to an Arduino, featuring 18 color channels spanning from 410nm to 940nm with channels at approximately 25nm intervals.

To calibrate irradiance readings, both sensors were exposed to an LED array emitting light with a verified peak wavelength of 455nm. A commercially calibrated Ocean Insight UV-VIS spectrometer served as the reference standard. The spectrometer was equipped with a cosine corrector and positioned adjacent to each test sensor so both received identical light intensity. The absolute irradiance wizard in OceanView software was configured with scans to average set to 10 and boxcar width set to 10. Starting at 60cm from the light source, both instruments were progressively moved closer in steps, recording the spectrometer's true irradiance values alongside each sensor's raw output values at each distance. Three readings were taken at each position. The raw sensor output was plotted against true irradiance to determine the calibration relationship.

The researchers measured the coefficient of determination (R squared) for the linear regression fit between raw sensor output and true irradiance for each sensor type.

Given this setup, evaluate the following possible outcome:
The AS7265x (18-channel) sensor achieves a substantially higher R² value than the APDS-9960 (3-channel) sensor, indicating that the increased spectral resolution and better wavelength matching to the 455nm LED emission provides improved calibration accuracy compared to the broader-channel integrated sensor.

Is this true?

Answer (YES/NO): NO